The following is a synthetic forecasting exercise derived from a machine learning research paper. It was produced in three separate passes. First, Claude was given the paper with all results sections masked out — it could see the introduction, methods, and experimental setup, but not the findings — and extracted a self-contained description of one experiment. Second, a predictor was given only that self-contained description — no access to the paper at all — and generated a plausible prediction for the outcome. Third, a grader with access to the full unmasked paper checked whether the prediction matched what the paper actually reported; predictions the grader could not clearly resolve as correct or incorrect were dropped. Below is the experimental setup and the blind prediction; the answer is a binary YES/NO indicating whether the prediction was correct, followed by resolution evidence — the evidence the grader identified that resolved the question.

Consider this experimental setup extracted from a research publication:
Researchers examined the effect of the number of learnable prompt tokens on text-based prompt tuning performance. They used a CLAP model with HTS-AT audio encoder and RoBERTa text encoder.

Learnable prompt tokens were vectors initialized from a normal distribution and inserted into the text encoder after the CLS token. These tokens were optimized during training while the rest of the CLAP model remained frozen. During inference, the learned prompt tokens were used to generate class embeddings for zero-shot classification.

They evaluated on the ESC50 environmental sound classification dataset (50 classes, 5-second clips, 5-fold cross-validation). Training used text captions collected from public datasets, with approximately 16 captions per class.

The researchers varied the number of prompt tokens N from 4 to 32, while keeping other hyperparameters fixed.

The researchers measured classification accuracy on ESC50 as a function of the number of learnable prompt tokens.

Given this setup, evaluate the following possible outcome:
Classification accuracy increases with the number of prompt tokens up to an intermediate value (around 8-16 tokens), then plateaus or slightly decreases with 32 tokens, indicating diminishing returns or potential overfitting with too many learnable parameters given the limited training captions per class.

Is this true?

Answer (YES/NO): YES